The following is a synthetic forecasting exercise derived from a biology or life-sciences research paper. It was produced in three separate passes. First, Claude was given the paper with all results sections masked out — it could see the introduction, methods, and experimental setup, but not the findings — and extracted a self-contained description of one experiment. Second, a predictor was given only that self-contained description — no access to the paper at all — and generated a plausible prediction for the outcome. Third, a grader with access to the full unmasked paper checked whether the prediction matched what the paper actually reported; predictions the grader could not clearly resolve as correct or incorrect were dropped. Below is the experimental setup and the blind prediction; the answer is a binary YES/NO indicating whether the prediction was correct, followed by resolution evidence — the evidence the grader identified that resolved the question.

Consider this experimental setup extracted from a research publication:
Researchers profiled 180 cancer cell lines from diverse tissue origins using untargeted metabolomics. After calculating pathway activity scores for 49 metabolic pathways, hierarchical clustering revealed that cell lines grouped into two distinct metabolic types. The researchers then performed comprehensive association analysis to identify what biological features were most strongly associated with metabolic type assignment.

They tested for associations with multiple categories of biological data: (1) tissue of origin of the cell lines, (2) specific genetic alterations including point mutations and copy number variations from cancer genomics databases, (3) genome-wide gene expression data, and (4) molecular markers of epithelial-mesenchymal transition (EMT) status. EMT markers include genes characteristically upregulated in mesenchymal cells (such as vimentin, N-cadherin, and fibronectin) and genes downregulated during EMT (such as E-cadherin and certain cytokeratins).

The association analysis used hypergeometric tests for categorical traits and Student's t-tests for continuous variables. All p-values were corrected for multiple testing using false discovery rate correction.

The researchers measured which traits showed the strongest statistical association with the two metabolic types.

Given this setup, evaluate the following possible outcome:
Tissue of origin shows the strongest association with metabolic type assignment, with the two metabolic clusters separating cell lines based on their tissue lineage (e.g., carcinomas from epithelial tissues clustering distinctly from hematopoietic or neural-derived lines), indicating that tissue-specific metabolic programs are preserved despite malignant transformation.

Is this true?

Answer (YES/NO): NO